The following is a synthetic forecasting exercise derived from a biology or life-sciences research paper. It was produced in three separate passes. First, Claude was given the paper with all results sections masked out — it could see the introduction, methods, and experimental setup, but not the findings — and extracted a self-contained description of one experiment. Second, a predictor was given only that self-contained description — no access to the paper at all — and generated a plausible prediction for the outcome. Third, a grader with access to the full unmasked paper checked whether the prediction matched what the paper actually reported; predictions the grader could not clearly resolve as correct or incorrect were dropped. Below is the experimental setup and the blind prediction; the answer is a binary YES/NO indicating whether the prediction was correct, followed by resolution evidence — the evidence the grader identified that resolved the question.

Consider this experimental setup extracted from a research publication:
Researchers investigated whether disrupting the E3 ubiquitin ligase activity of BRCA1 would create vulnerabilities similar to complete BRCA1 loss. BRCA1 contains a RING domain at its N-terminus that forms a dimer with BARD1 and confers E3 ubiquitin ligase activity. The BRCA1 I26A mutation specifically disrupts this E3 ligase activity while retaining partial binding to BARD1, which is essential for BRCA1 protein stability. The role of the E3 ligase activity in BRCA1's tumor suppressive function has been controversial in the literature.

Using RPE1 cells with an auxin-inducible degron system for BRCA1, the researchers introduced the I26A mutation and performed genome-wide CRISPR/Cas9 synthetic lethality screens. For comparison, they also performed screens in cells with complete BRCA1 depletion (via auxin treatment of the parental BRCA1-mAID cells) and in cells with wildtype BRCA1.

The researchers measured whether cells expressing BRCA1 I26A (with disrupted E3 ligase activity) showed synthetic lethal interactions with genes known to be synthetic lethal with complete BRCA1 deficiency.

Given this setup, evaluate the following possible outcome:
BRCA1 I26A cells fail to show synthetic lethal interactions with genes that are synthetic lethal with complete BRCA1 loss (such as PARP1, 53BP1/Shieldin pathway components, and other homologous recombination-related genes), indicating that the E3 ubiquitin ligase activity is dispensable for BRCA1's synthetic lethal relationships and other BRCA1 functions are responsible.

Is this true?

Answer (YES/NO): NO